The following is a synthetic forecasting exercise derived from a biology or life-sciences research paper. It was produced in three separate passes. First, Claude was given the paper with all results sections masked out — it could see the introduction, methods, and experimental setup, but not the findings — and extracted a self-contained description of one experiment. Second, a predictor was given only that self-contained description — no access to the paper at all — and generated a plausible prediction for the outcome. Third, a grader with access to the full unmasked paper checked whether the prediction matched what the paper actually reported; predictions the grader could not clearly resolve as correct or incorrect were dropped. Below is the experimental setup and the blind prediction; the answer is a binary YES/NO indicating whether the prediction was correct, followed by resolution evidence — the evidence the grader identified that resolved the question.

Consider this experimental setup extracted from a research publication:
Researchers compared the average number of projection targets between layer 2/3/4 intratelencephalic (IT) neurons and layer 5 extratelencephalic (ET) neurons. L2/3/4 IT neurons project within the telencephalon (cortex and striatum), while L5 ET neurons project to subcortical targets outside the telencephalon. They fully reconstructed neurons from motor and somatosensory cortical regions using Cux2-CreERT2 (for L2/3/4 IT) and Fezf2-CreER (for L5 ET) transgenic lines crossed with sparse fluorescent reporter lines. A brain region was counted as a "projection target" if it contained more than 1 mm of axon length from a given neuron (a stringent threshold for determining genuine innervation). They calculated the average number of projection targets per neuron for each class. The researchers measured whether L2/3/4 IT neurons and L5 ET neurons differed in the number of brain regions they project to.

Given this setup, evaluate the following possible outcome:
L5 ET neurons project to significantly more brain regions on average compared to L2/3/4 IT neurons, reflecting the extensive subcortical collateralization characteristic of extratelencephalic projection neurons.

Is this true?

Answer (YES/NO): YES